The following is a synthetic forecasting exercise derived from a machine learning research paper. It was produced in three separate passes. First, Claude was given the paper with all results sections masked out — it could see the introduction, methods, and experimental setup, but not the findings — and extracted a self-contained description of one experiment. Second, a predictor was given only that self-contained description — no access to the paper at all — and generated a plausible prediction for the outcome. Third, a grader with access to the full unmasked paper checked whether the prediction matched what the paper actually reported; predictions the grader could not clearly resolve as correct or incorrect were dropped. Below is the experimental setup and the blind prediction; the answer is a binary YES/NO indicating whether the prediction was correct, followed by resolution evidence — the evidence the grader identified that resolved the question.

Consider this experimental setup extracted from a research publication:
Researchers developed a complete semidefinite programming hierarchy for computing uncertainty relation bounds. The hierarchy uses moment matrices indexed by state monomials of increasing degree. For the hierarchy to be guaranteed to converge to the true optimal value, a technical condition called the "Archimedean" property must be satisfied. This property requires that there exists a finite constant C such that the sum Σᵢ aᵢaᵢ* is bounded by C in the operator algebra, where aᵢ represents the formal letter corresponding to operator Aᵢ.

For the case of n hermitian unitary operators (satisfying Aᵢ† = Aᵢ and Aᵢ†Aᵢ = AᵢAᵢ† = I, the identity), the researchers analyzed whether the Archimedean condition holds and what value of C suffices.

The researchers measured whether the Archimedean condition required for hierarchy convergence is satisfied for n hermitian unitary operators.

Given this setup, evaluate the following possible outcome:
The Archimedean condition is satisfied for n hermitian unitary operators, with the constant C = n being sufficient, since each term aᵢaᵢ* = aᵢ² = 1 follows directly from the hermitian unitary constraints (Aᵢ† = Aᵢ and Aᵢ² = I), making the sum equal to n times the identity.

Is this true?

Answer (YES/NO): YES